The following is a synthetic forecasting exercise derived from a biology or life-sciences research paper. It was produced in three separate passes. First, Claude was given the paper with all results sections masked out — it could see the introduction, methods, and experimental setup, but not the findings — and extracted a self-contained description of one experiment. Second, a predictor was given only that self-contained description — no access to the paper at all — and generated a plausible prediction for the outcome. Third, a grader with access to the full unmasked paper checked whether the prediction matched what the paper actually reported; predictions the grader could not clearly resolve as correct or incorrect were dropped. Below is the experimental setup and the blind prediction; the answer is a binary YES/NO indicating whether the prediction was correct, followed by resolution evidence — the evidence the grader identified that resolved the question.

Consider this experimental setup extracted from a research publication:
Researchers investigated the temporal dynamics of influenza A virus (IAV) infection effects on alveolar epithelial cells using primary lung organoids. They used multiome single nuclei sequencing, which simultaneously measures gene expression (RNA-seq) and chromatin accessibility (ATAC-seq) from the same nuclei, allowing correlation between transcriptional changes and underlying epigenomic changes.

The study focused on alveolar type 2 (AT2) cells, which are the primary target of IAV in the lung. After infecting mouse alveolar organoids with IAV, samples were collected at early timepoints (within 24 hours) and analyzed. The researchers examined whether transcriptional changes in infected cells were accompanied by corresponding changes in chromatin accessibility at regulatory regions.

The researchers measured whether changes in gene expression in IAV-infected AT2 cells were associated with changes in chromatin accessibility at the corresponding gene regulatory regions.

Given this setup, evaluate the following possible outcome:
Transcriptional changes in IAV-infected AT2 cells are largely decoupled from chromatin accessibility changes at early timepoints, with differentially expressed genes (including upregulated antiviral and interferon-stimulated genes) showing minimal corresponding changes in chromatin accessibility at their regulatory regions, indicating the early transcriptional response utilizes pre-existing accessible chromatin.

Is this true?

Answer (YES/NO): YES